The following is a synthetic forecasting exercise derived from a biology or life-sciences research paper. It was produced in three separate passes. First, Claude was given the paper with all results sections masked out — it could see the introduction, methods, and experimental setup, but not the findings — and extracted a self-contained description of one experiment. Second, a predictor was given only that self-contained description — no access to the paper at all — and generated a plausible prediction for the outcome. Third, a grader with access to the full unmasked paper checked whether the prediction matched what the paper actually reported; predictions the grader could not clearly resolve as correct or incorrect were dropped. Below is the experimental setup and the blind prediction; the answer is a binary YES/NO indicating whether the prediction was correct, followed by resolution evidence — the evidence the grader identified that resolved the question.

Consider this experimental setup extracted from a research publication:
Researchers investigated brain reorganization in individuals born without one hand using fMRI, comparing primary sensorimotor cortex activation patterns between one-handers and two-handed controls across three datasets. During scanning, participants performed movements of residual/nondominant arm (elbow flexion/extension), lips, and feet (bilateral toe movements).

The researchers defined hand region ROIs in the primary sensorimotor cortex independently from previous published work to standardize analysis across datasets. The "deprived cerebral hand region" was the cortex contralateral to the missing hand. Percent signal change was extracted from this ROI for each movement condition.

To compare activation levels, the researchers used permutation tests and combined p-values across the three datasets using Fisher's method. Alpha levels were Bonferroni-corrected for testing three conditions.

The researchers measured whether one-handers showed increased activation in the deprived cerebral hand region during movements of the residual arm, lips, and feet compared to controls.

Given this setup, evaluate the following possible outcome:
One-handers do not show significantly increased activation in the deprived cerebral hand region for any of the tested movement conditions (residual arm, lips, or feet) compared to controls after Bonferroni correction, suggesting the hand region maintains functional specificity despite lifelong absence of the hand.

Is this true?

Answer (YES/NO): NO